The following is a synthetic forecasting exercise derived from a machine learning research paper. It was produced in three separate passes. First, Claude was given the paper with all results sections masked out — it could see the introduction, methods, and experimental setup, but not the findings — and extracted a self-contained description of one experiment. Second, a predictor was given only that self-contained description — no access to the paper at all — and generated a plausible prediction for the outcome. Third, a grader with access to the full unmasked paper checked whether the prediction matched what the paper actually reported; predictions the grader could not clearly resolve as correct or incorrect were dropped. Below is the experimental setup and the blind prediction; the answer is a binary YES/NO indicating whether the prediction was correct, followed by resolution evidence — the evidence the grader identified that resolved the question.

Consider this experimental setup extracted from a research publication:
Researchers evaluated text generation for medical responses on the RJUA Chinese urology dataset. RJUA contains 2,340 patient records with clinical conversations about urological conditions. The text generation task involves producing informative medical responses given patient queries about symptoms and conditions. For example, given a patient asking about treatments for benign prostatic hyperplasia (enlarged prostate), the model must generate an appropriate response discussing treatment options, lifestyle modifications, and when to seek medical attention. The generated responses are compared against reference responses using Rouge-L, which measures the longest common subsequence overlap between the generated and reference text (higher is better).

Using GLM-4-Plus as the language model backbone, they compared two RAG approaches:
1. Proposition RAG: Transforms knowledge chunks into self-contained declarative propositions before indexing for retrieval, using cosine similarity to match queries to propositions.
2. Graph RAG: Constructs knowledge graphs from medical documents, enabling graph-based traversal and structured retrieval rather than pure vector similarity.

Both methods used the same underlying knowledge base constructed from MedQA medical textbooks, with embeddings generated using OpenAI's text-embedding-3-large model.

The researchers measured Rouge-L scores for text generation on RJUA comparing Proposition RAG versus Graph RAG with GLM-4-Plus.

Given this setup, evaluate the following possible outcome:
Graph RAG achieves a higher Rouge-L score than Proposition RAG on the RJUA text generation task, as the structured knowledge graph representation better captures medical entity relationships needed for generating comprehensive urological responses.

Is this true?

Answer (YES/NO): YES